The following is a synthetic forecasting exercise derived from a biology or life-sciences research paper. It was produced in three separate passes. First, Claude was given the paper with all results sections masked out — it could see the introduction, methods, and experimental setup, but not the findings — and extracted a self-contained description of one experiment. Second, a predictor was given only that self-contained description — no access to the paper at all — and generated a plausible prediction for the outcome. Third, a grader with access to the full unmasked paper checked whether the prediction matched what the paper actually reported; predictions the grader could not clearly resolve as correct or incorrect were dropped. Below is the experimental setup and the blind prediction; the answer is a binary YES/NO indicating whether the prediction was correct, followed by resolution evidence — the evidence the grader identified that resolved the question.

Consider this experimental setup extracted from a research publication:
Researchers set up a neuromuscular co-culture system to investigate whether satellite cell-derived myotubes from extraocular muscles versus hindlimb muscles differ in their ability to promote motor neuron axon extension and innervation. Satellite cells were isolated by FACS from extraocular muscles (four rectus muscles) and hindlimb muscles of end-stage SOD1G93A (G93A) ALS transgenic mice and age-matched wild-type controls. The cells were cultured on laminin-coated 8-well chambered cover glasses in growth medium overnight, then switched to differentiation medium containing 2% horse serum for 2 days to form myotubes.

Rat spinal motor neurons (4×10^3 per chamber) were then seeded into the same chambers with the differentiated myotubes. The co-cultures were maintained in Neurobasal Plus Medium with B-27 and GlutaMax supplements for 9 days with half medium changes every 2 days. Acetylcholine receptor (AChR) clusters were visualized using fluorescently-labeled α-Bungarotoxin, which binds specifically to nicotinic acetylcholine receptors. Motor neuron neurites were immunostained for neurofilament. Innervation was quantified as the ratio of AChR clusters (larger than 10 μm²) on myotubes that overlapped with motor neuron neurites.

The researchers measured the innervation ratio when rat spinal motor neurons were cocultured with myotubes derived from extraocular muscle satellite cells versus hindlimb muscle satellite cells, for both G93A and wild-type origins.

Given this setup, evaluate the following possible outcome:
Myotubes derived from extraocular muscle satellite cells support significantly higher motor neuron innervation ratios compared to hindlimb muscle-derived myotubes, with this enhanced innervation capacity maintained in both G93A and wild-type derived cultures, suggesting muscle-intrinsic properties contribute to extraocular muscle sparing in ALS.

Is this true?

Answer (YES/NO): NO